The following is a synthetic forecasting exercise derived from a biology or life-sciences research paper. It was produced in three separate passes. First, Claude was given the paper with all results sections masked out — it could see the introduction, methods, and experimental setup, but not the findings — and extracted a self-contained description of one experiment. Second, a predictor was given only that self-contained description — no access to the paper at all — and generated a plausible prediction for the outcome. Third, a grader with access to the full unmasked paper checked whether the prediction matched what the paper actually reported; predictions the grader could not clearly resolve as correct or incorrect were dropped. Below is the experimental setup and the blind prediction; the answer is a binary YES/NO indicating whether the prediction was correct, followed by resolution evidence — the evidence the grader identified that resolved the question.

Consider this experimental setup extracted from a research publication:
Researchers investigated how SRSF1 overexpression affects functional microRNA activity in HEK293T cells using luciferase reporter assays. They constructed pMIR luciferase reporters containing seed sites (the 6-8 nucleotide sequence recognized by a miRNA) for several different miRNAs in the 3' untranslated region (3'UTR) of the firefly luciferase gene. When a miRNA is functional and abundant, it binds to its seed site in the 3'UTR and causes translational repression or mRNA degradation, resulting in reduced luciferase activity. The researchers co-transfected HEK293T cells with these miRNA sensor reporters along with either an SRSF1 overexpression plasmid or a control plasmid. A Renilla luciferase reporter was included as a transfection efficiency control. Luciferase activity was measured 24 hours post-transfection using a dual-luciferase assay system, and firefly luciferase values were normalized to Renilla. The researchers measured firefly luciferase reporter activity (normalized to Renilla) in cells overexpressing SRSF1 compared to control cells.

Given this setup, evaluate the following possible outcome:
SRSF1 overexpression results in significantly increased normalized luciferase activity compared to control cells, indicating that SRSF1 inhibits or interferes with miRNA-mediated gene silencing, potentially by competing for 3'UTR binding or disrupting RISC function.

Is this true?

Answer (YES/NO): NO